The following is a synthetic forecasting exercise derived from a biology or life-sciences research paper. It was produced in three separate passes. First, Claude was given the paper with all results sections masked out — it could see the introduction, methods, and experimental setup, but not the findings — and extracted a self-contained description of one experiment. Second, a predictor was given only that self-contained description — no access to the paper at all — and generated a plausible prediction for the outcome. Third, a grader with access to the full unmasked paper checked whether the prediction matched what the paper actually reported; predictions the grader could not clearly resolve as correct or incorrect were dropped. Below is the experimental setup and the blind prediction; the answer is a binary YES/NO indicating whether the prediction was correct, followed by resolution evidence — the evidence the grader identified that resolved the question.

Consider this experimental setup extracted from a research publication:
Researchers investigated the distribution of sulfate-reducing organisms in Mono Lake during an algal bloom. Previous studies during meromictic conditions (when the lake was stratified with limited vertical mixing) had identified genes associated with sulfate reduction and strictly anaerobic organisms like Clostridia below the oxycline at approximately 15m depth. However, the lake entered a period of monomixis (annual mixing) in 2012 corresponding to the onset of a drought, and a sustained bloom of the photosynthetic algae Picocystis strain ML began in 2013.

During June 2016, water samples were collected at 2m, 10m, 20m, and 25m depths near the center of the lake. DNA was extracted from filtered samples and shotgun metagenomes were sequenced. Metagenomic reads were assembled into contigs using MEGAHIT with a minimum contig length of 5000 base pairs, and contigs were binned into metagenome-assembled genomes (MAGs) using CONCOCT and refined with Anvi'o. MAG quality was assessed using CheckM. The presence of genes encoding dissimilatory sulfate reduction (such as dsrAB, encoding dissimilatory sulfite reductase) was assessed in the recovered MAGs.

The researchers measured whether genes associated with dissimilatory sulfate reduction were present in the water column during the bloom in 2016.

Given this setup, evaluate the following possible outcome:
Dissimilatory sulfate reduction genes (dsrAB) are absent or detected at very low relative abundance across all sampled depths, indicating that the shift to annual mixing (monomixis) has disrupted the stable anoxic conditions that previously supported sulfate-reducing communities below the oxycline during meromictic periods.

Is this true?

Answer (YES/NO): YES